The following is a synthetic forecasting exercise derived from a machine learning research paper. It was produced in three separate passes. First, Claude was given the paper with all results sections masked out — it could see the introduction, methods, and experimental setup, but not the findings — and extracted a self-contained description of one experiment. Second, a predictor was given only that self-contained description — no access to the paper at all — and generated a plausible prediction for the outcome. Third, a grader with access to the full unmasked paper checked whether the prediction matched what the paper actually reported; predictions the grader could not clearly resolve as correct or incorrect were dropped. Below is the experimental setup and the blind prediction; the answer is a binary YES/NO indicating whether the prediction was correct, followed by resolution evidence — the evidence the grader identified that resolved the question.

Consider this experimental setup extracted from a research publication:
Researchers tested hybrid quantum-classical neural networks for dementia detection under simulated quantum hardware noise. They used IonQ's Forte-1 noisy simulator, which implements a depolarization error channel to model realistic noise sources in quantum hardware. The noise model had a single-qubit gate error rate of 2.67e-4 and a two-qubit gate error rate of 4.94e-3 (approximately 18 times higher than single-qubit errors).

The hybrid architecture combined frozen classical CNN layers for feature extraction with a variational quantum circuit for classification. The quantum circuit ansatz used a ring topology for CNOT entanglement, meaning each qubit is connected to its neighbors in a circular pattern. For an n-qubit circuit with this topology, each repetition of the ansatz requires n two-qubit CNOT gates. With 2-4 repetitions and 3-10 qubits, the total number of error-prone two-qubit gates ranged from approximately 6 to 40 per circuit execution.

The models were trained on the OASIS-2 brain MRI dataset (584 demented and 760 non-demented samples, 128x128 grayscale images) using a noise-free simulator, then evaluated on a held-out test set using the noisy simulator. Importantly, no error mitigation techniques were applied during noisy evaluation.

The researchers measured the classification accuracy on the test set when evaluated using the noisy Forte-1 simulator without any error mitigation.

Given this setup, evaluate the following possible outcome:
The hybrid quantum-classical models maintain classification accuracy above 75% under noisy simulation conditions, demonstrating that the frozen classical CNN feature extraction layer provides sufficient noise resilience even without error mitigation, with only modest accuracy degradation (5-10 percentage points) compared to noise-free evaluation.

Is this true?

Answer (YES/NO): NO